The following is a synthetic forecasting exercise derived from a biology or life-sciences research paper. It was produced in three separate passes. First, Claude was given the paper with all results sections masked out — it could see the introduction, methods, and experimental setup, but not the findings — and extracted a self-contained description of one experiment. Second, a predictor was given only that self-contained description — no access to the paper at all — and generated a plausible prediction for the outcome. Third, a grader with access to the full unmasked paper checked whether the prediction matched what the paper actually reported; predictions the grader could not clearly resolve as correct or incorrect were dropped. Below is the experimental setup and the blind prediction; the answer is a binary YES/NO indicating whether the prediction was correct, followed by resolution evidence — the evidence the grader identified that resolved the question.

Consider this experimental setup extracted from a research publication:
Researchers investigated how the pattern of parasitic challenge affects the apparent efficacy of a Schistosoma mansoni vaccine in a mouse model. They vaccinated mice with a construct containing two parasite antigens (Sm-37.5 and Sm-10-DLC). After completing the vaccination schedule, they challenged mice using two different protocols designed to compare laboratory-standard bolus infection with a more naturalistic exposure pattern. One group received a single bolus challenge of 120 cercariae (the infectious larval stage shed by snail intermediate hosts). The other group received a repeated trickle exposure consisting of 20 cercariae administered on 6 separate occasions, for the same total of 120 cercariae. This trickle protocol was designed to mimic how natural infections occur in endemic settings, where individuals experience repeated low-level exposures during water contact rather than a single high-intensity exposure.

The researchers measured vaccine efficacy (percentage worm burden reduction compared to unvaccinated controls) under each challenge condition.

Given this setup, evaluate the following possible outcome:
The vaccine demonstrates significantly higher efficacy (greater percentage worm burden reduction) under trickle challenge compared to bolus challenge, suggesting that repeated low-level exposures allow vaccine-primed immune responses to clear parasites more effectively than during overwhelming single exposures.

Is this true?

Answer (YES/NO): NO